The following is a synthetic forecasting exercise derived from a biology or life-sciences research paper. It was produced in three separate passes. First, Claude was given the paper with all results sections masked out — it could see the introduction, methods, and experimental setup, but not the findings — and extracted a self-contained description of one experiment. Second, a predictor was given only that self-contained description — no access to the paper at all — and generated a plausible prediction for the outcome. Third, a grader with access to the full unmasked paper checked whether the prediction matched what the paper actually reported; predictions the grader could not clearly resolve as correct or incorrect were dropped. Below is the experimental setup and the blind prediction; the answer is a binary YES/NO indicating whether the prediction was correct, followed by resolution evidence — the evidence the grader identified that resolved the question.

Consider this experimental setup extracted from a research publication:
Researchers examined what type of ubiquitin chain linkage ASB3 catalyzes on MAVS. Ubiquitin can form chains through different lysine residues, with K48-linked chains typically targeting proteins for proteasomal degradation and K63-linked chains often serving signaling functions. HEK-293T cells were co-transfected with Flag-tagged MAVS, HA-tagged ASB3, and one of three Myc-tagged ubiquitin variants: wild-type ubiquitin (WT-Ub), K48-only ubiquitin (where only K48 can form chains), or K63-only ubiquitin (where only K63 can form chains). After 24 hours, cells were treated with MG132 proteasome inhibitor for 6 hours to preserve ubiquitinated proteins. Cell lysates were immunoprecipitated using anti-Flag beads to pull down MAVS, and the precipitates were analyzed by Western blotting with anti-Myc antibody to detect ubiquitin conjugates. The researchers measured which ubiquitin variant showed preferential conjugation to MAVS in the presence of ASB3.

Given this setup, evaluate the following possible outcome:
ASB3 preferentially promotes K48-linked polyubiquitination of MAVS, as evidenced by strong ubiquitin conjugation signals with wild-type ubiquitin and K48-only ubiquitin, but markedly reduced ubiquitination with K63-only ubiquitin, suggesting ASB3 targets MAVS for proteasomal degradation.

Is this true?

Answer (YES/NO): YES